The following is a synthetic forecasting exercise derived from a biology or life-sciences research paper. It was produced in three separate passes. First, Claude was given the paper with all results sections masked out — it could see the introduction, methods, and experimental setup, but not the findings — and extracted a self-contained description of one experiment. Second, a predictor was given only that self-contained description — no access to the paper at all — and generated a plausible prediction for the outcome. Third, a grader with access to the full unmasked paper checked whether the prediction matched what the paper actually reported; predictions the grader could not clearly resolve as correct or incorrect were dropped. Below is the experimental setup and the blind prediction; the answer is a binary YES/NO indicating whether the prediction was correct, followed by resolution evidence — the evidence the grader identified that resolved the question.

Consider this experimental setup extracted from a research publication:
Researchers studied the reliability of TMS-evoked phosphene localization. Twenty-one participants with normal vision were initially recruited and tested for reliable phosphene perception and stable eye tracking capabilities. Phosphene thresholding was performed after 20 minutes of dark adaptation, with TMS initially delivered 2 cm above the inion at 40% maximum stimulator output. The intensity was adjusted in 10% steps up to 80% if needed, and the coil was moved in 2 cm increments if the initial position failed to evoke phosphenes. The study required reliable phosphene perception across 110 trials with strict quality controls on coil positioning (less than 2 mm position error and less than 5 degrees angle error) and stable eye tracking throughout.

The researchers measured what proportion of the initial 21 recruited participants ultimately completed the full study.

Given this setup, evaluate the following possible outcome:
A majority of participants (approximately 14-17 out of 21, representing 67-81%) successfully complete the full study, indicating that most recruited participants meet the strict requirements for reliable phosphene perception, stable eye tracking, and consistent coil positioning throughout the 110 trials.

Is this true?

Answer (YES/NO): NO